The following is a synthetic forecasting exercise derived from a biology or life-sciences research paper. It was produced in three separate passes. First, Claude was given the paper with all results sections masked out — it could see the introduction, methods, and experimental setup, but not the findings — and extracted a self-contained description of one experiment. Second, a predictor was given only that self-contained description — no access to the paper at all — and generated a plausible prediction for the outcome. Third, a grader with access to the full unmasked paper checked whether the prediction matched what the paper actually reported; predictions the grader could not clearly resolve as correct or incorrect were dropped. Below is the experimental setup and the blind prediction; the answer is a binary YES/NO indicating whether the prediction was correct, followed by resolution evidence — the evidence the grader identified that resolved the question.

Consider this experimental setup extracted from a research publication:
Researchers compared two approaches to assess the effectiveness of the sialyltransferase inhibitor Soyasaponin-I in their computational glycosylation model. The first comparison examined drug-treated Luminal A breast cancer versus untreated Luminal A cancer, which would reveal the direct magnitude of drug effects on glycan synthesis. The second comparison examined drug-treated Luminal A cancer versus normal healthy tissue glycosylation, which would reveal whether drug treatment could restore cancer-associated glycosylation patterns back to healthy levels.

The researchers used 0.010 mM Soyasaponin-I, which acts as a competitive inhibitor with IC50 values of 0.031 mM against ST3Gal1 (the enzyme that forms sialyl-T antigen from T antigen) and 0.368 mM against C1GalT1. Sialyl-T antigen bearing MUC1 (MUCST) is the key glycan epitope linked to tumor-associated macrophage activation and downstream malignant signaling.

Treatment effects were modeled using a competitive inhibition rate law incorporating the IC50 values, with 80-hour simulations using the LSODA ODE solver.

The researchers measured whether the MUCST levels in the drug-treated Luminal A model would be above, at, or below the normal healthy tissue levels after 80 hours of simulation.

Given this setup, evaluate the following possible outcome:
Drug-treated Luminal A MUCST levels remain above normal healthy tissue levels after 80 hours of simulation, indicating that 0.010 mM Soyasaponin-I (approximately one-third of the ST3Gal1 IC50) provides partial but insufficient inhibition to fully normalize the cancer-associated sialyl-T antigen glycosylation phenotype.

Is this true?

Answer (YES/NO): NO